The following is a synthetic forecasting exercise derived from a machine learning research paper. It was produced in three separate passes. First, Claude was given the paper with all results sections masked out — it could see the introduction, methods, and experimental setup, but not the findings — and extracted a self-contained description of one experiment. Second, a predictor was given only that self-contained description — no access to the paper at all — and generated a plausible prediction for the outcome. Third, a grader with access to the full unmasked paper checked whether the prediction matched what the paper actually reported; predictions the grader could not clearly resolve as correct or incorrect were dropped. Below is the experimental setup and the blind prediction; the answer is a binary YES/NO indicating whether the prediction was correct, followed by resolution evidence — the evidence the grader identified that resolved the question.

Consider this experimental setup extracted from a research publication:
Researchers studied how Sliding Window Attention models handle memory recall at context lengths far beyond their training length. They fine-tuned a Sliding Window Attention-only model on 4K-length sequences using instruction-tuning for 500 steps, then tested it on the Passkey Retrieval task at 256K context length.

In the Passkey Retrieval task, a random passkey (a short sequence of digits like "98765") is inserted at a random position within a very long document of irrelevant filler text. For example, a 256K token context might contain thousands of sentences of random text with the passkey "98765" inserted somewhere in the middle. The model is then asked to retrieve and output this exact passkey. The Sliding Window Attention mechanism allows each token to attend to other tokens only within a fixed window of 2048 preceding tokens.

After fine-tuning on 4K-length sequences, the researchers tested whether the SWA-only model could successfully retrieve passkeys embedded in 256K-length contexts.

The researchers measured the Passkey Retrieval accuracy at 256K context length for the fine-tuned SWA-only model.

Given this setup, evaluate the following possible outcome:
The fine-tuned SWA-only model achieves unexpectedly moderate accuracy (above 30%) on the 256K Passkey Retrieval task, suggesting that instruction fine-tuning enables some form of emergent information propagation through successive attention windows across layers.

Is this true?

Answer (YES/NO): NO